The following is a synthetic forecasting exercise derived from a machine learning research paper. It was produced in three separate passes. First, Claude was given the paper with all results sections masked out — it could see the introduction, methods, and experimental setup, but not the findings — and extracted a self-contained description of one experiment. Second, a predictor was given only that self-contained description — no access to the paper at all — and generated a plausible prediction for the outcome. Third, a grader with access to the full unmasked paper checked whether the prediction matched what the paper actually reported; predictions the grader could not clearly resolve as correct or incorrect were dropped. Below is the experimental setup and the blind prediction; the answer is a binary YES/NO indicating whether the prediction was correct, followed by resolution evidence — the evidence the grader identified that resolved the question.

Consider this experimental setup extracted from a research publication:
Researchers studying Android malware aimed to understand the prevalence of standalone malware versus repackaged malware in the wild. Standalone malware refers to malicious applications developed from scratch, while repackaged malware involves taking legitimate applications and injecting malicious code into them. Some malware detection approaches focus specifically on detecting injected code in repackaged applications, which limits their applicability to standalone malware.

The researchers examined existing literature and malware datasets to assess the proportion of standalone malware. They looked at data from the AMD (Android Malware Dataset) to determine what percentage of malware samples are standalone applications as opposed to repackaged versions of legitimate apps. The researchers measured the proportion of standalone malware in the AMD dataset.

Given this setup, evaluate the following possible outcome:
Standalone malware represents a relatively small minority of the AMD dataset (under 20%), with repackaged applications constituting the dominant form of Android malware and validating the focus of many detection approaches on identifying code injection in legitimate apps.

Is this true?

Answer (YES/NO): NO